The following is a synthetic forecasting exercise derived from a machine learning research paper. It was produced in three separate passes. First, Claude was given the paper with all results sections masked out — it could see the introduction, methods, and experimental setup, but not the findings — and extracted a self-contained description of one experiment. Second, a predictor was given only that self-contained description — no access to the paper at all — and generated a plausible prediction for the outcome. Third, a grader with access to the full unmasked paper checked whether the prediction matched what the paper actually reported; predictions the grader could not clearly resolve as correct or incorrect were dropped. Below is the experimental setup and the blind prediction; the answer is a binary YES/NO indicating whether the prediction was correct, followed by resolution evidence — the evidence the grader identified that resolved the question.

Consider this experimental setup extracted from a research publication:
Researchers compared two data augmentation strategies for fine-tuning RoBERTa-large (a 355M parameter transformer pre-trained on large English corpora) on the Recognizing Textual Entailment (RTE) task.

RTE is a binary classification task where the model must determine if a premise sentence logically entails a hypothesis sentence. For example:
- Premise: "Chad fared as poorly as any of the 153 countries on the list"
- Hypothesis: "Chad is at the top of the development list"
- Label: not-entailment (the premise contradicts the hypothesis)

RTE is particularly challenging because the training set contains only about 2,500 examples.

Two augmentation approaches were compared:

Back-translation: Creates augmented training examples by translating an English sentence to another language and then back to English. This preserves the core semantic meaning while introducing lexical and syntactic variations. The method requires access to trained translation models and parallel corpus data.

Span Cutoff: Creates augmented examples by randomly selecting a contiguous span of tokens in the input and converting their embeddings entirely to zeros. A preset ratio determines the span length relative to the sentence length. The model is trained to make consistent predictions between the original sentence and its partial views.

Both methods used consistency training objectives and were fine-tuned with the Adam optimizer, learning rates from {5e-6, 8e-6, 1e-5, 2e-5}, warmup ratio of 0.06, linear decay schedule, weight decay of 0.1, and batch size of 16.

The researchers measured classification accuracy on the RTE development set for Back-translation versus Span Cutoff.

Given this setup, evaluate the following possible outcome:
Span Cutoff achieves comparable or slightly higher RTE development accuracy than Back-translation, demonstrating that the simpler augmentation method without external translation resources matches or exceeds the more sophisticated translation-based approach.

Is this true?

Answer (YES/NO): NO